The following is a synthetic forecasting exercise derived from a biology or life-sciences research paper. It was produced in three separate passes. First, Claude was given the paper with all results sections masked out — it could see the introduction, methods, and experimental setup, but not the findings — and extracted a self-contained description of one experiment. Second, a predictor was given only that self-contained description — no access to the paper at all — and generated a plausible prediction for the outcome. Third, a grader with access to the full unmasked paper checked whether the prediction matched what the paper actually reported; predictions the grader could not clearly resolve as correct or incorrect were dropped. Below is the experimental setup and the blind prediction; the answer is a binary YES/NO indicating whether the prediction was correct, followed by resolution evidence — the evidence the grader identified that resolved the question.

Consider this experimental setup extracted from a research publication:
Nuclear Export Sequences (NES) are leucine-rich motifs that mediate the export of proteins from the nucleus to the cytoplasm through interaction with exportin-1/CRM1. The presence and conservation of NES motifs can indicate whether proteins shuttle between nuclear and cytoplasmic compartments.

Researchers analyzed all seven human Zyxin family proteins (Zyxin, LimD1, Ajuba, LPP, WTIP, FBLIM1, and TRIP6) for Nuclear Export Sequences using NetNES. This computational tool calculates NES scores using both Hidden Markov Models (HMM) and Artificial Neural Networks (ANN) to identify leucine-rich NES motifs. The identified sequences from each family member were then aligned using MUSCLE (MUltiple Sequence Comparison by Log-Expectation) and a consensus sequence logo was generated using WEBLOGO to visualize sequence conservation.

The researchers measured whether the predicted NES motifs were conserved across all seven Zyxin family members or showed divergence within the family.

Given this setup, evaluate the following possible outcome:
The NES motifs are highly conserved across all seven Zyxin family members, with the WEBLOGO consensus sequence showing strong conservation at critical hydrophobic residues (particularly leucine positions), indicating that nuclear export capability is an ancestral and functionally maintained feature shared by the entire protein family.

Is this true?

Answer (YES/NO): NO